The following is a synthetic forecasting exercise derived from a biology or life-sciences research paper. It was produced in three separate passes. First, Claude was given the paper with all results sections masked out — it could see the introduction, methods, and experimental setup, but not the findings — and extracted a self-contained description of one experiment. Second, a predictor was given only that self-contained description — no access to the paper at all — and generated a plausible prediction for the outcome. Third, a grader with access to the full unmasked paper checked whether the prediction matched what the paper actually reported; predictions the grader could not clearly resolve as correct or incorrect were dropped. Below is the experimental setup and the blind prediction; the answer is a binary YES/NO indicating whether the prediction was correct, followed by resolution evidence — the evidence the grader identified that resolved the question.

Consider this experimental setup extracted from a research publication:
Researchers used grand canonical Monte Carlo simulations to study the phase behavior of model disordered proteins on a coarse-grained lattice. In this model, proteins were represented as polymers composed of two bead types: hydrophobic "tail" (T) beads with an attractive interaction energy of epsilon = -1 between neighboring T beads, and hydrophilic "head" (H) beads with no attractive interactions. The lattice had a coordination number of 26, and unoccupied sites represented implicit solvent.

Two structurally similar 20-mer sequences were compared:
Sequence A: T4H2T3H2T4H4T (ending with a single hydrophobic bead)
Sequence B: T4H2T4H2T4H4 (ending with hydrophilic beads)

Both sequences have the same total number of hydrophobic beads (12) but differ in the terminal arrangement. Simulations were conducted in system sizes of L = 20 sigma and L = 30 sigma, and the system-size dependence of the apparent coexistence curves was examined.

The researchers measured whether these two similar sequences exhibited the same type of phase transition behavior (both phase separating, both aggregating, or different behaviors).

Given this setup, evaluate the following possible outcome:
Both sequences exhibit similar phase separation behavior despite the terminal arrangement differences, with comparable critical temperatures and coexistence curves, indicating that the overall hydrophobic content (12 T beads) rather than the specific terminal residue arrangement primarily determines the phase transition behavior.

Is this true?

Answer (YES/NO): NO